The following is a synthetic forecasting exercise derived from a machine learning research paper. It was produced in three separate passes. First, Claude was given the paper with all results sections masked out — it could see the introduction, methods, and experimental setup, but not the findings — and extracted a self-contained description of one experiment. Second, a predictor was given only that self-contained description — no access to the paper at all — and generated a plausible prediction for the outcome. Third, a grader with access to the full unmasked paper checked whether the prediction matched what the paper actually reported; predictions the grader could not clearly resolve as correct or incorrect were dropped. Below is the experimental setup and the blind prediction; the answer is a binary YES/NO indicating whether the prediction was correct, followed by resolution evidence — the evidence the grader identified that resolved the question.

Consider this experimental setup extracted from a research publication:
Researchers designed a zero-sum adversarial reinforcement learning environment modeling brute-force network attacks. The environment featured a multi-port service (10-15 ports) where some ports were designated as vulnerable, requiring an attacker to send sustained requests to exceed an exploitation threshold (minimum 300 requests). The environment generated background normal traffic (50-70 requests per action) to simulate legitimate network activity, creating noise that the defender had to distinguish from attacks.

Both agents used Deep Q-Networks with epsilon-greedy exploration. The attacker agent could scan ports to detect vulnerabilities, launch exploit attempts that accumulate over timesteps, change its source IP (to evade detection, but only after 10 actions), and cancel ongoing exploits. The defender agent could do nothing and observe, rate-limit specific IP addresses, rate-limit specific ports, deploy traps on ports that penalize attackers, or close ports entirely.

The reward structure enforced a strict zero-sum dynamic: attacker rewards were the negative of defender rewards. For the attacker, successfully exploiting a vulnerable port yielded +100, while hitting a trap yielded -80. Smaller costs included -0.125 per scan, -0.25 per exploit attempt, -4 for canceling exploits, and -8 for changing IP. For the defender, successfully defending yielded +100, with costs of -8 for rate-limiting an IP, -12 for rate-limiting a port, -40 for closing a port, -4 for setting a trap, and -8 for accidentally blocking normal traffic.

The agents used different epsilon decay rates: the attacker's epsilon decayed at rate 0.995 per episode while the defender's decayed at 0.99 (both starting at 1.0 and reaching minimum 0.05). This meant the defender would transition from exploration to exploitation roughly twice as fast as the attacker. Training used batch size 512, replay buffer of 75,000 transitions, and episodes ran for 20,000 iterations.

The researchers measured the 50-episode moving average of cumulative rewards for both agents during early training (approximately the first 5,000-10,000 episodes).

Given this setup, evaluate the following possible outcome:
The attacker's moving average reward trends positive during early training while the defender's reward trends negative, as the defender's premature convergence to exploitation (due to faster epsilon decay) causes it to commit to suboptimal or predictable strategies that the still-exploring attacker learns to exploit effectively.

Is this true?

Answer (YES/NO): NO